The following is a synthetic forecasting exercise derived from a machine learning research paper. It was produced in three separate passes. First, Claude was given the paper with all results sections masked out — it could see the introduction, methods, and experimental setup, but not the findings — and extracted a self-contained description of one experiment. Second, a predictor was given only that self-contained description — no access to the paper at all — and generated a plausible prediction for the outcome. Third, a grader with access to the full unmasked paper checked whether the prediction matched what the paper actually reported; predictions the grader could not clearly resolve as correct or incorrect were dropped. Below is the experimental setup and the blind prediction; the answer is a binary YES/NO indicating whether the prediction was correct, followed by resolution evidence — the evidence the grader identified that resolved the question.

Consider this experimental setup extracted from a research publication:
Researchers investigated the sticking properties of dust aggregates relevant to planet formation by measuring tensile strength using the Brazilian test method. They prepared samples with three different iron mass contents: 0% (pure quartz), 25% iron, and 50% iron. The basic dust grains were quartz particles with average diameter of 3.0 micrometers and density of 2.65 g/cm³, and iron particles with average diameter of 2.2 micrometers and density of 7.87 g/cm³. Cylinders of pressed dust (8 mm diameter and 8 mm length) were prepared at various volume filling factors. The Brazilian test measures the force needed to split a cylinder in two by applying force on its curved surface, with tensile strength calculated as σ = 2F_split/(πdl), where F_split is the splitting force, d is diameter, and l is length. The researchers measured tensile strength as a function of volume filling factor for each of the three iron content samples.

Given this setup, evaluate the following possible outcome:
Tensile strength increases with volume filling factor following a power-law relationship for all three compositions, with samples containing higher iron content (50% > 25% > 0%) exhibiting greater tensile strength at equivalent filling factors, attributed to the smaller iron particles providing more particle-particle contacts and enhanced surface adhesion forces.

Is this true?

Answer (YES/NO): NO